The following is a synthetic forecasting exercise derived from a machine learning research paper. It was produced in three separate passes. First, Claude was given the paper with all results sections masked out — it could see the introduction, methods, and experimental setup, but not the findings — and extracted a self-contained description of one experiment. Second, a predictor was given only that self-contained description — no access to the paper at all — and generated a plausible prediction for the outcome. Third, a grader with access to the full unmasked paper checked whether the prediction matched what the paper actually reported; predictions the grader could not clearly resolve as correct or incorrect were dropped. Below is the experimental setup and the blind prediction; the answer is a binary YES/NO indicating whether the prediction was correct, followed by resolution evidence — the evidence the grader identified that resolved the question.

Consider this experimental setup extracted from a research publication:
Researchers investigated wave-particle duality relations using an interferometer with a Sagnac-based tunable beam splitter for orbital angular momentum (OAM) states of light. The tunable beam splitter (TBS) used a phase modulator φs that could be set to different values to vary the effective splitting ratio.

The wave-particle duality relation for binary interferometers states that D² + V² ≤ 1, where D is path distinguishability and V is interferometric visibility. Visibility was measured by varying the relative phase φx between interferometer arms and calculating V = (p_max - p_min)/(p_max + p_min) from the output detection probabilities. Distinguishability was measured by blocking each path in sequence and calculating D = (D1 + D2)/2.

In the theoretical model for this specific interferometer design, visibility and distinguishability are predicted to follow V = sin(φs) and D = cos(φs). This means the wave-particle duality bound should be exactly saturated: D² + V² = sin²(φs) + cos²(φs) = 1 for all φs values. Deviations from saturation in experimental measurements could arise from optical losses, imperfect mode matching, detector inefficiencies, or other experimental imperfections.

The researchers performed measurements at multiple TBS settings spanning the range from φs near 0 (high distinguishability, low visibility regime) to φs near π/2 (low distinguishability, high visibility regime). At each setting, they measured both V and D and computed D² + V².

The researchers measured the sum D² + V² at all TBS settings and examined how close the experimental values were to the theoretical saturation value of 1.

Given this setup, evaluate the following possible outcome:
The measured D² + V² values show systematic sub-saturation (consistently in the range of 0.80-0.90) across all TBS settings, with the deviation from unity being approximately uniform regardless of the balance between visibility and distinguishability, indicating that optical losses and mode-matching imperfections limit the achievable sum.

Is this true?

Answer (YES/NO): NO